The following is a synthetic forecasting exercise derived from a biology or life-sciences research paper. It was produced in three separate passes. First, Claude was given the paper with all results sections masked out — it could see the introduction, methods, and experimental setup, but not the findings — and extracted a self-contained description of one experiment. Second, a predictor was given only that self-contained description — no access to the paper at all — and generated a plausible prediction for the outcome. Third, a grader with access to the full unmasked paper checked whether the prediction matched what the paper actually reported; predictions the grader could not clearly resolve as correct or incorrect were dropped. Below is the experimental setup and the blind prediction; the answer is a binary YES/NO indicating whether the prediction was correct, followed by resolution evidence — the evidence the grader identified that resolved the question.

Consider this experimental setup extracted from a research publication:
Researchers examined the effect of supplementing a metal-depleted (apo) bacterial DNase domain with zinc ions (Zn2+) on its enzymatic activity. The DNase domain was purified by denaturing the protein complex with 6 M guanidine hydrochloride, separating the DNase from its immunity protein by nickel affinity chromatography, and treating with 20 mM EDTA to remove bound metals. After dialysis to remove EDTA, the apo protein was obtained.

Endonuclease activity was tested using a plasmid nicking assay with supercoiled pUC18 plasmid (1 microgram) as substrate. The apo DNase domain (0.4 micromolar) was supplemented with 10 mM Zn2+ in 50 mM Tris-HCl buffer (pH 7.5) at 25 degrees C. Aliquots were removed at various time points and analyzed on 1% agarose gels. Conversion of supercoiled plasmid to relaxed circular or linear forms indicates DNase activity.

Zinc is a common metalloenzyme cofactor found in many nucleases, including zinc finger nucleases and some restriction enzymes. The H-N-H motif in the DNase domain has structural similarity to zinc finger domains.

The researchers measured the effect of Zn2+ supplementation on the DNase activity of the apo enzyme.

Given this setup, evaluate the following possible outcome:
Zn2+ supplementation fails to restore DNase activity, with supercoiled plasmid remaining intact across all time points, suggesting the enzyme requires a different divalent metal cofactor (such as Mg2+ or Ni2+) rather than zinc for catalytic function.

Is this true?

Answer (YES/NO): YES